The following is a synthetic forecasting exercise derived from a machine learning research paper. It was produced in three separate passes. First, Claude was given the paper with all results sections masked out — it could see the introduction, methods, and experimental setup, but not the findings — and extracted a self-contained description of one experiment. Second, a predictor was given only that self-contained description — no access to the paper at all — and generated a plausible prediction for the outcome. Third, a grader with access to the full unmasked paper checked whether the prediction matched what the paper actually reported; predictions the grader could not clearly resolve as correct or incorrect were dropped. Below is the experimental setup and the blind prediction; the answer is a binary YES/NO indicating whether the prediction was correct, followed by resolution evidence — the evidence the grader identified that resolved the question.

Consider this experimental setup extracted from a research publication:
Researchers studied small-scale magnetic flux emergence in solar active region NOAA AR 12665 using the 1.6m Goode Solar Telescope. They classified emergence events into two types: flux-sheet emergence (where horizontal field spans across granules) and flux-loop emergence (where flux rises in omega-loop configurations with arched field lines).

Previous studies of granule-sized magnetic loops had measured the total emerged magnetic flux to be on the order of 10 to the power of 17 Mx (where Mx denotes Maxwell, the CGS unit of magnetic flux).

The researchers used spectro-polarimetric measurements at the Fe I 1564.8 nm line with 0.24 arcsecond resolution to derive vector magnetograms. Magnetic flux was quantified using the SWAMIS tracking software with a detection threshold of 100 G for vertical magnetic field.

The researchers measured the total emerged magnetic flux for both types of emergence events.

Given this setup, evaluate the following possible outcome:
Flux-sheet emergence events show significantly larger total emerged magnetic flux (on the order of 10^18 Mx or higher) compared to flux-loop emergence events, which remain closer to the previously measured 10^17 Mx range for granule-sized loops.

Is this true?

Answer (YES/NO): NO